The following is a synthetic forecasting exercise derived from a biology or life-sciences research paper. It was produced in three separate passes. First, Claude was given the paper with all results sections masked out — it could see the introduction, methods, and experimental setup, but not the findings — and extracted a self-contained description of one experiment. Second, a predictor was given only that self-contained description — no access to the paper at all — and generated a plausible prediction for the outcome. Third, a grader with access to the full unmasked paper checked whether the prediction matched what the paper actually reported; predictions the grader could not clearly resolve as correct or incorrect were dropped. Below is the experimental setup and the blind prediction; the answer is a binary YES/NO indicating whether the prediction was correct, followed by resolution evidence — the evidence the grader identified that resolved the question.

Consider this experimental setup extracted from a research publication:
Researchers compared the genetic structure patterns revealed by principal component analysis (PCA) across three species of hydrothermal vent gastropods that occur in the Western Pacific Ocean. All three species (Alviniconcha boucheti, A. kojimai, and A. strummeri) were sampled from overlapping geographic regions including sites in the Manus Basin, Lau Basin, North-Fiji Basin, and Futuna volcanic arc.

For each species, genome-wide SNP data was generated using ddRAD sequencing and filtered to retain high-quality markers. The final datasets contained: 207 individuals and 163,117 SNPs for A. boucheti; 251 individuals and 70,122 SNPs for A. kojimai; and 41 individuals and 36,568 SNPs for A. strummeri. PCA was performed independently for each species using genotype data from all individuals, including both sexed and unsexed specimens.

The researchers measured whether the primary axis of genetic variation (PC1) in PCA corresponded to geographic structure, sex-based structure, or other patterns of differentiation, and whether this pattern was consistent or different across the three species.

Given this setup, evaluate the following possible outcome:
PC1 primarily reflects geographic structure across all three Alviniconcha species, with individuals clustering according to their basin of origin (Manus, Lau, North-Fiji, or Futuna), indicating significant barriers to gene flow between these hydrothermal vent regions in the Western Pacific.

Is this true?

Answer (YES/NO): NO